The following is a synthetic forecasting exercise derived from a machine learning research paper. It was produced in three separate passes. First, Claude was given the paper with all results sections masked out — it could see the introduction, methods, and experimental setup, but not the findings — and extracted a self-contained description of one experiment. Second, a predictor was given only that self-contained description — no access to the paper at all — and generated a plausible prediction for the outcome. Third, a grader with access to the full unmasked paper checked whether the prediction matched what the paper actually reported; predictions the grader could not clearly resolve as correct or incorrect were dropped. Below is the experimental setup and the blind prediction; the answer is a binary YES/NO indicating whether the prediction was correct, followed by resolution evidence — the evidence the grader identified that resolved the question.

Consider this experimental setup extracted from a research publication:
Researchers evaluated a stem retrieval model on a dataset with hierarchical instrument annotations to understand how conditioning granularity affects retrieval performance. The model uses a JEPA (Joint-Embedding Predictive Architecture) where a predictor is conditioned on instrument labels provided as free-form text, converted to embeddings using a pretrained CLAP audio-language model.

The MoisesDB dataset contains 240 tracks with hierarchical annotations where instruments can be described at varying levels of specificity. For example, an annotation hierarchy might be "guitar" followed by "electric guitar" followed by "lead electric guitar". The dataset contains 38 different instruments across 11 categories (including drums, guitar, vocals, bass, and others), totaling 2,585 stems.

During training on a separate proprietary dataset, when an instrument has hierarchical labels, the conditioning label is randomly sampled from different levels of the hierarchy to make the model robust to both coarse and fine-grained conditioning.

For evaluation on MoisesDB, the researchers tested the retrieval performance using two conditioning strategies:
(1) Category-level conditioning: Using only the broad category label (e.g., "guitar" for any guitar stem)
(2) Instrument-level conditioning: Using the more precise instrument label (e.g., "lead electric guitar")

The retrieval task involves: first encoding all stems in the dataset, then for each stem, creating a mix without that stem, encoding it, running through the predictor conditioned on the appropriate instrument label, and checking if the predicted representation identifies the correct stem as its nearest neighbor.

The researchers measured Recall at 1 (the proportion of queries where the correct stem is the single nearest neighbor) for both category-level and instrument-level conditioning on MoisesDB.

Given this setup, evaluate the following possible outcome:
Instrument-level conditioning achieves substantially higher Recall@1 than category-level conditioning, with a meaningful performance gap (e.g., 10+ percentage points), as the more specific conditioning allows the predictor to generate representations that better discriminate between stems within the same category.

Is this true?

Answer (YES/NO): NO